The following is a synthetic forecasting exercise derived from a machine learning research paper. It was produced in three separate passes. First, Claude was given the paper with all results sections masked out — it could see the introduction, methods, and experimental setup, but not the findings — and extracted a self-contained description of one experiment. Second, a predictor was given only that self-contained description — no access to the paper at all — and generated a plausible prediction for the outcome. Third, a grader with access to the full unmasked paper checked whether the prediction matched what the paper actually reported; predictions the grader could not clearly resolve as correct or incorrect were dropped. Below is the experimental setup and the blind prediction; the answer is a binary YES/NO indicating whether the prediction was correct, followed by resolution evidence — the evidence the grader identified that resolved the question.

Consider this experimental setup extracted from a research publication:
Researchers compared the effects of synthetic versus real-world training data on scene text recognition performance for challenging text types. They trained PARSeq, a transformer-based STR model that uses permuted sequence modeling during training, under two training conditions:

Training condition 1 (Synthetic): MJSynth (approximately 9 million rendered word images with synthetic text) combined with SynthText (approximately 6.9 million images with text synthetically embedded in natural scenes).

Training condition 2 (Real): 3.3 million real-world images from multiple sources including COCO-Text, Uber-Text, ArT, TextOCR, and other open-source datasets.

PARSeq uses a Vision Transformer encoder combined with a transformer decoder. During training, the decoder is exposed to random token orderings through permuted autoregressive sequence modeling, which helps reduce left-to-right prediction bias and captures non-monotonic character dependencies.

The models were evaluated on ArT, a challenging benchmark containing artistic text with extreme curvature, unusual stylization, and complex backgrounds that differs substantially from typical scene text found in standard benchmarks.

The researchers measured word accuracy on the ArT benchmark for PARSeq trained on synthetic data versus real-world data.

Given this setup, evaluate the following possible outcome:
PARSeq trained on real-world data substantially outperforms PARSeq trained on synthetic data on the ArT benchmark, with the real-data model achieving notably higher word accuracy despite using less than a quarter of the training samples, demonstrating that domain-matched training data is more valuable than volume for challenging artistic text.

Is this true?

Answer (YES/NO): YES